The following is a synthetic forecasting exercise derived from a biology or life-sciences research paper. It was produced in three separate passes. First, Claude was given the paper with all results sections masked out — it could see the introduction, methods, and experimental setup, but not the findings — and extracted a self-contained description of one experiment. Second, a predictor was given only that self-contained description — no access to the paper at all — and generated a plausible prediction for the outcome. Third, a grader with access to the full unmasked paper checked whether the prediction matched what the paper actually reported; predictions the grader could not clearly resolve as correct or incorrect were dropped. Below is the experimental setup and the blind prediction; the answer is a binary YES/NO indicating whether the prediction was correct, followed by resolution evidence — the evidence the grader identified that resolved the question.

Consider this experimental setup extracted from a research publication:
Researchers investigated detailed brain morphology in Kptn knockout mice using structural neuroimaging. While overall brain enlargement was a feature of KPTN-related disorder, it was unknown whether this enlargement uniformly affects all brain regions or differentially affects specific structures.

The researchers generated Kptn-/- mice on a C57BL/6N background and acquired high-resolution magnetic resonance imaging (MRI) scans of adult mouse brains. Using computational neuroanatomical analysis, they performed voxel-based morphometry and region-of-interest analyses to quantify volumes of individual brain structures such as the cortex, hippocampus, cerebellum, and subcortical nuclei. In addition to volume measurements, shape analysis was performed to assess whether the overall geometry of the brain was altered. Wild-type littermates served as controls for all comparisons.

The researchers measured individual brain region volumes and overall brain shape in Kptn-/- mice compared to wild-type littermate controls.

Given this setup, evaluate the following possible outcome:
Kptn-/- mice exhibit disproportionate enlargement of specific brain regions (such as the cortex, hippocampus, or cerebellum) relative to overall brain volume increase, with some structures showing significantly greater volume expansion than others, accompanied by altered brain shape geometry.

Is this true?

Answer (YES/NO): YES